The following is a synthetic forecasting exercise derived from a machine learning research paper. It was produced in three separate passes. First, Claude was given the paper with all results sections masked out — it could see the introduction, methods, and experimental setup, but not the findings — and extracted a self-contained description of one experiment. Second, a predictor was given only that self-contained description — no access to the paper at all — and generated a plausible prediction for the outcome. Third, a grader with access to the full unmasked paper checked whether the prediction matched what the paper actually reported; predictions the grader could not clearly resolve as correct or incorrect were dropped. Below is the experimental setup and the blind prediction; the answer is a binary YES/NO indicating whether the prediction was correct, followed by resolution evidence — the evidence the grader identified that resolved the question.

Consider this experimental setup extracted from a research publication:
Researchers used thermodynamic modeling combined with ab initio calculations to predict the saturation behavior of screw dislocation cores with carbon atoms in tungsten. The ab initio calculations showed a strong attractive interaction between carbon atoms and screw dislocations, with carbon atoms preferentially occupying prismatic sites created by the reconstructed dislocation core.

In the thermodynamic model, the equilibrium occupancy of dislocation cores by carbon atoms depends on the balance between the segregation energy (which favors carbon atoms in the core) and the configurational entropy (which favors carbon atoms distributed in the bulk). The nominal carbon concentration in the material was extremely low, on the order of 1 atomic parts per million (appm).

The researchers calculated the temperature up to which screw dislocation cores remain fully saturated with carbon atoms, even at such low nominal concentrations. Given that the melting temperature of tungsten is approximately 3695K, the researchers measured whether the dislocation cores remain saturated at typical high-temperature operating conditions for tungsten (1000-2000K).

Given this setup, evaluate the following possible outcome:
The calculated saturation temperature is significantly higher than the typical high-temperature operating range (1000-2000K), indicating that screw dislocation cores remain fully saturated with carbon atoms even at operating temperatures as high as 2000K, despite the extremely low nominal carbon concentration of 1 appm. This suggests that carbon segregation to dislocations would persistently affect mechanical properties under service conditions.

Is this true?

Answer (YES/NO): YES